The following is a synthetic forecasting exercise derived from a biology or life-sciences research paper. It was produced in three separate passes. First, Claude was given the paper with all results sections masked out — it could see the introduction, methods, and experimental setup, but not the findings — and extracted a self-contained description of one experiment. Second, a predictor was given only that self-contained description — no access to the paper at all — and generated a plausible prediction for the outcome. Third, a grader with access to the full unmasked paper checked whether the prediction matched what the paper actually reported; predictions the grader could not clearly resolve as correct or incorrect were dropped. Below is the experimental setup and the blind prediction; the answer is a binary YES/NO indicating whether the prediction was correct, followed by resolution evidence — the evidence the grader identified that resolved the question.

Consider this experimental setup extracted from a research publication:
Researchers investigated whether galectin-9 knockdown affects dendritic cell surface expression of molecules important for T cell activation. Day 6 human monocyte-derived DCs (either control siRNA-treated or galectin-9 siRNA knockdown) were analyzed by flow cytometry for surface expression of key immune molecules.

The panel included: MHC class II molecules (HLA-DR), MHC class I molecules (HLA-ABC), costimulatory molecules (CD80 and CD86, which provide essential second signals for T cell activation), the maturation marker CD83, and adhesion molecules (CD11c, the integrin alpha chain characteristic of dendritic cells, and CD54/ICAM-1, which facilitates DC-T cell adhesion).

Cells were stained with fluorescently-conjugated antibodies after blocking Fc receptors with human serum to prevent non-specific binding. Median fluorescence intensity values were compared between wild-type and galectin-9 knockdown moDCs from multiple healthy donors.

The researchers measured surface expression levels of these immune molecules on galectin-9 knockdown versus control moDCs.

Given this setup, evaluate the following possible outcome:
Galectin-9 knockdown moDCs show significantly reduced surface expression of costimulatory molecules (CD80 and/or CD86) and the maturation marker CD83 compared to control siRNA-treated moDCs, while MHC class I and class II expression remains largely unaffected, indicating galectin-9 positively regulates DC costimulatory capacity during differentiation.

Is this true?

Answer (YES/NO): NO